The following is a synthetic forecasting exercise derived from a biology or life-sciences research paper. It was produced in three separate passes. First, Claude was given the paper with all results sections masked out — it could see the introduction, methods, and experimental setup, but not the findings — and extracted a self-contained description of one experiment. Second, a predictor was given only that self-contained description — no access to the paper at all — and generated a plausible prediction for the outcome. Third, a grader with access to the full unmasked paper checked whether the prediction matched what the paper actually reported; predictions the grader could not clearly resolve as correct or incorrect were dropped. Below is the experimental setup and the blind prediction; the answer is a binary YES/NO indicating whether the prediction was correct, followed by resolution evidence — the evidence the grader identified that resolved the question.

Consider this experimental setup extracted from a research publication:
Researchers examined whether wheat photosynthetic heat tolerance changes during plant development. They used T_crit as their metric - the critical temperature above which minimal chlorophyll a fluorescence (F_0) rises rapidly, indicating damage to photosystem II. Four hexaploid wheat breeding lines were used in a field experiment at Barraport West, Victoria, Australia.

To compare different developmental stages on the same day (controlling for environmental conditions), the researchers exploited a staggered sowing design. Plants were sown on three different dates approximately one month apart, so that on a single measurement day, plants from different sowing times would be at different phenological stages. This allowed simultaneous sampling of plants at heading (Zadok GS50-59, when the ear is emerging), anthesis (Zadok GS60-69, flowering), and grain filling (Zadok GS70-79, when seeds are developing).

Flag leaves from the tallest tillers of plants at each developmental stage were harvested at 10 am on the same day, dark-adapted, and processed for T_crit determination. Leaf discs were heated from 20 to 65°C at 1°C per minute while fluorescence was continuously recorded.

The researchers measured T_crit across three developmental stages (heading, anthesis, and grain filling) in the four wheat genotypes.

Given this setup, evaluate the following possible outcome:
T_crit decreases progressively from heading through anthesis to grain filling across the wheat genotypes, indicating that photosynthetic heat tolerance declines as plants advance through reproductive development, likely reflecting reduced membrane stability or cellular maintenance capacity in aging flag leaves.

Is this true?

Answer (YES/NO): NO